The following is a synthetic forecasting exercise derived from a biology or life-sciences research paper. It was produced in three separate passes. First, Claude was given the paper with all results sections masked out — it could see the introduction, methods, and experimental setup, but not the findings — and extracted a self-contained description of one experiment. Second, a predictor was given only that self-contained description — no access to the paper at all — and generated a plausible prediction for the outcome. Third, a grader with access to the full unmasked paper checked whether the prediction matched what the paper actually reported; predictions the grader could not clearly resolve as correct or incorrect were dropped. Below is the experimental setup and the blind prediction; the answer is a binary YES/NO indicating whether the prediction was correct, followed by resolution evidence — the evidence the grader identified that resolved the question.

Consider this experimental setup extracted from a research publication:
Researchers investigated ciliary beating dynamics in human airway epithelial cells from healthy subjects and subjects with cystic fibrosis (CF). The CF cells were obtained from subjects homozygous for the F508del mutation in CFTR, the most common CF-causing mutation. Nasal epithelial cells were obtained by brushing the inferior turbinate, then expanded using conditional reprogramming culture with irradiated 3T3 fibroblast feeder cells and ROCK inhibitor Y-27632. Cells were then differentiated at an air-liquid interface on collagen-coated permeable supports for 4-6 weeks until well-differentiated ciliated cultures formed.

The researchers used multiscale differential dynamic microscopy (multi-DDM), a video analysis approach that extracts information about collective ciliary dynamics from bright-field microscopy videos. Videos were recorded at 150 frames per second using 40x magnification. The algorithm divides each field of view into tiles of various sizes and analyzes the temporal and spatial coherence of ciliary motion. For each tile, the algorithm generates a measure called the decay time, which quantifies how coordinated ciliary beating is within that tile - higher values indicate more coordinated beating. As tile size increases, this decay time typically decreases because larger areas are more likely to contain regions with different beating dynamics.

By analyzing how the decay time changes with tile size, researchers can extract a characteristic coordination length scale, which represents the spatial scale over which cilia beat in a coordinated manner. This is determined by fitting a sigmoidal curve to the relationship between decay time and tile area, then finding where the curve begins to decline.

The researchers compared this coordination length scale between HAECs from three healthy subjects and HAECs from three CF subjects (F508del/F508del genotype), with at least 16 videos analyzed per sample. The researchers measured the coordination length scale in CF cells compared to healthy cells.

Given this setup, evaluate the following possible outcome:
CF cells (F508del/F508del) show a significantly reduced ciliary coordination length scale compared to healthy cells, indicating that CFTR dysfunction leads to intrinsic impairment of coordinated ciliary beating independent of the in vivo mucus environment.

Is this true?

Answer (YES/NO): NO